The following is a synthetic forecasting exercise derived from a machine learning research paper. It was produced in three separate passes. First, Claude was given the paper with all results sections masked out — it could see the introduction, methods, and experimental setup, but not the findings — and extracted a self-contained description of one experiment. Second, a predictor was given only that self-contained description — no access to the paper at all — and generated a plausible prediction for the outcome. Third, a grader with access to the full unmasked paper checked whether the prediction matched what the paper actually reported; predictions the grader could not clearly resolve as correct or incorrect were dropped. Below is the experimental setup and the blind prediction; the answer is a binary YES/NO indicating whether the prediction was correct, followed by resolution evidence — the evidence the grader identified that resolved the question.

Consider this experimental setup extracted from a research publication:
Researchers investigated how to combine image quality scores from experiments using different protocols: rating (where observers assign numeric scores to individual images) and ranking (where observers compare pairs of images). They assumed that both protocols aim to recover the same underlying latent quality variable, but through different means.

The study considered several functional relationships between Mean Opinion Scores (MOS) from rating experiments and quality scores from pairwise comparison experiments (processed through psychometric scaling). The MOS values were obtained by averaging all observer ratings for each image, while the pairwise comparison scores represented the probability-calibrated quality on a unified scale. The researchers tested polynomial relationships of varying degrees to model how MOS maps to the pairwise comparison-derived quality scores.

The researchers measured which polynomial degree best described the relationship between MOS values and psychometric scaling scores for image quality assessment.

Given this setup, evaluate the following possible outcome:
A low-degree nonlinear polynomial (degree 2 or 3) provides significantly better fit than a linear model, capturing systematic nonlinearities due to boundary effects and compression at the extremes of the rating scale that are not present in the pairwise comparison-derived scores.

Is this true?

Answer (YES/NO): NO